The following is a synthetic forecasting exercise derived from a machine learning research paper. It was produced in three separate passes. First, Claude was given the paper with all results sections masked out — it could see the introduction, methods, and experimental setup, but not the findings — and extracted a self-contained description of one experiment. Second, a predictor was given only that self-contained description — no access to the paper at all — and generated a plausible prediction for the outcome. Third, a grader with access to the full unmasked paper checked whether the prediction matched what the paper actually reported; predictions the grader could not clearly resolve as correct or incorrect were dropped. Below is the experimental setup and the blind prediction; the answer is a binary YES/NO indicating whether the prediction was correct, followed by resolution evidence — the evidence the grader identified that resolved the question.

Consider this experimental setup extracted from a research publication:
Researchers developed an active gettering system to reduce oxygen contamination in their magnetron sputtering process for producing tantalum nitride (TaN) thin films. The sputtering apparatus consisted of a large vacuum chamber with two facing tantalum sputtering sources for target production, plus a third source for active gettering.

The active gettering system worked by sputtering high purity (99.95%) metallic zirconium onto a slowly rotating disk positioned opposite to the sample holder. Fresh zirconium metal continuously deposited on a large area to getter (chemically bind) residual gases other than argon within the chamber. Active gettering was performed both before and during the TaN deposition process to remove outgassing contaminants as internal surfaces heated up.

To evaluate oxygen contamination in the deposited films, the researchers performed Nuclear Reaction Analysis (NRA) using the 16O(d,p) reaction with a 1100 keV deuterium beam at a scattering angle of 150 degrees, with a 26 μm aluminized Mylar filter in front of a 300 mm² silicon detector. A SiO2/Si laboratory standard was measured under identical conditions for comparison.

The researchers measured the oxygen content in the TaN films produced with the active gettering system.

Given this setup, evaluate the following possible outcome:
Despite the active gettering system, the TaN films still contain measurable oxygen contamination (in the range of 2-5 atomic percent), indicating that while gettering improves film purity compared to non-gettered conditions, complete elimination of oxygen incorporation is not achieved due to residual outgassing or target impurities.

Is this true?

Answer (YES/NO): NO